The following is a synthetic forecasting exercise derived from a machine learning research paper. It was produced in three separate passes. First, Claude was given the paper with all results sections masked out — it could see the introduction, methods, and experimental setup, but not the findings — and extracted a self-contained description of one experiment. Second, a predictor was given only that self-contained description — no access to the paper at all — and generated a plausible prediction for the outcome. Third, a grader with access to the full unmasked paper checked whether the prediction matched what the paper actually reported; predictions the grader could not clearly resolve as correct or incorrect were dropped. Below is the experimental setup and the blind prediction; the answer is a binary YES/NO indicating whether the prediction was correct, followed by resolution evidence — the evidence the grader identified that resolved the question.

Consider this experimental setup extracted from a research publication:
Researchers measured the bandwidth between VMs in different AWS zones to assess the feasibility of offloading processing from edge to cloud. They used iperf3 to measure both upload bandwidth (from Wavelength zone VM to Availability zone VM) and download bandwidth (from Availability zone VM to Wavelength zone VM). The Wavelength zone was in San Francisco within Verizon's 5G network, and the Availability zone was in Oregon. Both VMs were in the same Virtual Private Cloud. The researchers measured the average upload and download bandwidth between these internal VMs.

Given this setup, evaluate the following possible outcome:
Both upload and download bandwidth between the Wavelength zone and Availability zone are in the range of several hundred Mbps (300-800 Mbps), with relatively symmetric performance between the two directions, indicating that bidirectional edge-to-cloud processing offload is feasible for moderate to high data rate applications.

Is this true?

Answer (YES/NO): NO